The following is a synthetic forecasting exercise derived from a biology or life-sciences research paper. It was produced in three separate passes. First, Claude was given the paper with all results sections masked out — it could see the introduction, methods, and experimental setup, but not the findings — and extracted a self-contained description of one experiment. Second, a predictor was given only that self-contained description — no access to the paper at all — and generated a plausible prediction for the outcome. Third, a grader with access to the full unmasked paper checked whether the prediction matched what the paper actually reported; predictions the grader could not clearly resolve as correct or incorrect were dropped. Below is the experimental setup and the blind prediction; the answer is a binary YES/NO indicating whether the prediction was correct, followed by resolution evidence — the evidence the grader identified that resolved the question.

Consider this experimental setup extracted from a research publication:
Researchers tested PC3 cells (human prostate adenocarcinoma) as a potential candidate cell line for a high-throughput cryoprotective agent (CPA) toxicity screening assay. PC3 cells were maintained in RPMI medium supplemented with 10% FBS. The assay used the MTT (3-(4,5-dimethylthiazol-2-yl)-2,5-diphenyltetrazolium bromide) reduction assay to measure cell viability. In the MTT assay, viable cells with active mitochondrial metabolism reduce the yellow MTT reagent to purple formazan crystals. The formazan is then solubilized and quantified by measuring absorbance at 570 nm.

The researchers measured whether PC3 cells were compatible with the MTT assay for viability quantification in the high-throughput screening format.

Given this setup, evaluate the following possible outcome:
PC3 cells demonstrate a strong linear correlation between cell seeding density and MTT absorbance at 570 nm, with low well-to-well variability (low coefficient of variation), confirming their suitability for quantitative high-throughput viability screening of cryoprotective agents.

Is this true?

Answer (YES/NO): NO